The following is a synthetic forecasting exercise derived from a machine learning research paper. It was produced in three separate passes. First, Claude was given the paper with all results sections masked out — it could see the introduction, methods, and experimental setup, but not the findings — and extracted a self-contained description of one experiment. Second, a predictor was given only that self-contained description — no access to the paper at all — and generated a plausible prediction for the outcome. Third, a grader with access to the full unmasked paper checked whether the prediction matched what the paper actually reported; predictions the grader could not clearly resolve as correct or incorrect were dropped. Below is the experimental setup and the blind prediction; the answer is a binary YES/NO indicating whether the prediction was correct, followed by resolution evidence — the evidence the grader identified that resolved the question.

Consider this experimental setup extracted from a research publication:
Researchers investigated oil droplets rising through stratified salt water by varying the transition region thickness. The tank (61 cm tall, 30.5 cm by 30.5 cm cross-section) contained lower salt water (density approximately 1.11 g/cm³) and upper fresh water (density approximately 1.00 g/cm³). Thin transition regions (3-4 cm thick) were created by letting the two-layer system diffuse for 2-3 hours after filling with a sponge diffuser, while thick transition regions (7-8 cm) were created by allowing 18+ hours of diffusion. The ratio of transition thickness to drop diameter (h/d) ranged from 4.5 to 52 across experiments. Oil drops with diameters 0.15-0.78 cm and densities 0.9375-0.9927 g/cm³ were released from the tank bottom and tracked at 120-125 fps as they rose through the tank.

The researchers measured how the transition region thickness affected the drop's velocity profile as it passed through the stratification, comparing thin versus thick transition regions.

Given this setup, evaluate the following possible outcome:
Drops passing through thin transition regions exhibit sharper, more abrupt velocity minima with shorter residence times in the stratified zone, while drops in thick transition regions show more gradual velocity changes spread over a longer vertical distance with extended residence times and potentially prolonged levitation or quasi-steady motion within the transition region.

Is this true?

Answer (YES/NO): NO